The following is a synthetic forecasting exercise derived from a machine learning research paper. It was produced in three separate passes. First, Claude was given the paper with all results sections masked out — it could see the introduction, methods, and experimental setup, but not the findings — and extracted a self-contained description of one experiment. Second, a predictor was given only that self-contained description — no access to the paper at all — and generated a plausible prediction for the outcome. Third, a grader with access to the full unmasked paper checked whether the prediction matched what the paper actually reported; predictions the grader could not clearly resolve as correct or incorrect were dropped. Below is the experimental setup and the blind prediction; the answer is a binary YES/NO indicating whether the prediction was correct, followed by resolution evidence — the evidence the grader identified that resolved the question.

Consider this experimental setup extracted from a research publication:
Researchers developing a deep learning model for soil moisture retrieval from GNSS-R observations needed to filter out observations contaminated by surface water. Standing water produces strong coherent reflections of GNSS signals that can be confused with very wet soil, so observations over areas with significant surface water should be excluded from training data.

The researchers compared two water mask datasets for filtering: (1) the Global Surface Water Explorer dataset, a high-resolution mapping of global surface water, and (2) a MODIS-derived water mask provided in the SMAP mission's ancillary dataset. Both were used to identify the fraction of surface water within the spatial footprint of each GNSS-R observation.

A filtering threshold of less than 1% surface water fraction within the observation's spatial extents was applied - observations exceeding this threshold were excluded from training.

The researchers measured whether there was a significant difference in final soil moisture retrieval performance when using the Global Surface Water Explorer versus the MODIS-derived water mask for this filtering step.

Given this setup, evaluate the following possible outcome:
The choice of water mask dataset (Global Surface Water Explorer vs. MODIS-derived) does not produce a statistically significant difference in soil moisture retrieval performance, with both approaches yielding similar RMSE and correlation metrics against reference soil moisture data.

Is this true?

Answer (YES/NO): YES